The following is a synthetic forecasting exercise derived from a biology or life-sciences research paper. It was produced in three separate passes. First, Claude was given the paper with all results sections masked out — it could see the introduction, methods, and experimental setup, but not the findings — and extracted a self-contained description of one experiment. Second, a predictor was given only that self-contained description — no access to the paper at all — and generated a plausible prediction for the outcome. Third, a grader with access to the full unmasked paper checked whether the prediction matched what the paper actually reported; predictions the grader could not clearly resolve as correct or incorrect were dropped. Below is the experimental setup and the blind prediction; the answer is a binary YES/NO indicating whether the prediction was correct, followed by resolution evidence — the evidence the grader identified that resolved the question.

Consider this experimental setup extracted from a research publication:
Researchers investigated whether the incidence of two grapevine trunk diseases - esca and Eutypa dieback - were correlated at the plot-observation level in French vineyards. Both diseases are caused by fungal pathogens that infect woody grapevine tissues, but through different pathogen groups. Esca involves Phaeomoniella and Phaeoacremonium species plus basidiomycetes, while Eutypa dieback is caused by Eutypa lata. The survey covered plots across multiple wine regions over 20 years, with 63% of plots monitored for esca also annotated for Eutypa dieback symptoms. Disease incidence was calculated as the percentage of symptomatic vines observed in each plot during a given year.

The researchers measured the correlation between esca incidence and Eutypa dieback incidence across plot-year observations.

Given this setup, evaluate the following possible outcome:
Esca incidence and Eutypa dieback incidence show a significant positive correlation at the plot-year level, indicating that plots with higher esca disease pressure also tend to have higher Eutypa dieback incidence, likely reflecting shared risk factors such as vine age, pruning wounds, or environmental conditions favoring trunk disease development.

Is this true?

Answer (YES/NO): YES